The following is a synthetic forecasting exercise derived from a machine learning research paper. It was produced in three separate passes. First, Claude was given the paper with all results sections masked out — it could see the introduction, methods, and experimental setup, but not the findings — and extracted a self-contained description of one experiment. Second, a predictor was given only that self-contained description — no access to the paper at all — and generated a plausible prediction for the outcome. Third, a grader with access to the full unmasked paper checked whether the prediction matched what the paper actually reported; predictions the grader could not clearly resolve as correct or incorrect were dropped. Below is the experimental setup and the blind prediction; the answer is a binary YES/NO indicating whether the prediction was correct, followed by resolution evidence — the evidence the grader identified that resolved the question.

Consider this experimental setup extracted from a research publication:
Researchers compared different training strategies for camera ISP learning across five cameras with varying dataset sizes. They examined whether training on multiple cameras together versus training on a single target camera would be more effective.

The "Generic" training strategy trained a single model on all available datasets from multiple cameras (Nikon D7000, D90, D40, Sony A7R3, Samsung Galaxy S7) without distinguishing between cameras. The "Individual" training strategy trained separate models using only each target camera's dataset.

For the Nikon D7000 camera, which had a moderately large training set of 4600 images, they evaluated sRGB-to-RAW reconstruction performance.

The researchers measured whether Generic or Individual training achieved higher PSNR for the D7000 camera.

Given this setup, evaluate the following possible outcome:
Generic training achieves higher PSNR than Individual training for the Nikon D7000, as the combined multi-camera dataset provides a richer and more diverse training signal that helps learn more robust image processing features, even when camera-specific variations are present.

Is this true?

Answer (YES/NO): NO